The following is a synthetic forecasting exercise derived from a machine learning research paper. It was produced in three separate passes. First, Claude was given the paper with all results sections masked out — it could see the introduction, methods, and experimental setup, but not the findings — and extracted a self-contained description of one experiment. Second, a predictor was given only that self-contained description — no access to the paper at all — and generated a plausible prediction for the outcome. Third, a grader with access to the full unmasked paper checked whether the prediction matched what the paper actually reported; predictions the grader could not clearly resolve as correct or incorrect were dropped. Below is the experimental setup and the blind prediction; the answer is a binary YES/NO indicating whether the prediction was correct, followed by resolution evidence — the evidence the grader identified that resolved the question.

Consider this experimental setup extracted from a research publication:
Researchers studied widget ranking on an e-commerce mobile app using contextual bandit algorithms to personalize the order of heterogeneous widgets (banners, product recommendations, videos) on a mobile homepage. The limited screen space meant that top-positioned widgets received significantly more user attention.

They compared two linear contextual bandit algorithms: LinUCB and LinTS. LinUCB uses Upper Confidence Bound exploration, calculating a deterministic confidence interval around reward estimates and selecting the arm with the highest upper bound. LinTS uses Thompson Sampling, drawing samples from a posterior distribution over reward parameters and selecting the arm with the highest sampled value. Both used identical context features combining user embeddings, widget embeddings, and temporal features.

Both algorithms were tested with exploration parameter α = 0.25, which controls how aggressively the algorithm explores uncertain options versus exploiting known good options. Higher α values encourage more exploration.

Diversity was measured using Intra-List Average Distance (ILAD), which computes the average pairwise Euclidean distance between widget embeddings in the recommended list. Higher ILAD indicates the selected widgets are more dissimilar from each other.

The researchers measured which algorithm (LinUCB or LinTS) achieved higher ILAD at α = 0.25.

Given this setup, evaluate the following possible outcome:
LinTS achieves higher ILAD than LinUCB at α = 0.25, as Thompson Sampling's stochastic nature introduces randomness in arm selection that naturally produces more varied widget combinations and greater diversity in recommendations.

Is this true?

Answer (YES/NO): YES